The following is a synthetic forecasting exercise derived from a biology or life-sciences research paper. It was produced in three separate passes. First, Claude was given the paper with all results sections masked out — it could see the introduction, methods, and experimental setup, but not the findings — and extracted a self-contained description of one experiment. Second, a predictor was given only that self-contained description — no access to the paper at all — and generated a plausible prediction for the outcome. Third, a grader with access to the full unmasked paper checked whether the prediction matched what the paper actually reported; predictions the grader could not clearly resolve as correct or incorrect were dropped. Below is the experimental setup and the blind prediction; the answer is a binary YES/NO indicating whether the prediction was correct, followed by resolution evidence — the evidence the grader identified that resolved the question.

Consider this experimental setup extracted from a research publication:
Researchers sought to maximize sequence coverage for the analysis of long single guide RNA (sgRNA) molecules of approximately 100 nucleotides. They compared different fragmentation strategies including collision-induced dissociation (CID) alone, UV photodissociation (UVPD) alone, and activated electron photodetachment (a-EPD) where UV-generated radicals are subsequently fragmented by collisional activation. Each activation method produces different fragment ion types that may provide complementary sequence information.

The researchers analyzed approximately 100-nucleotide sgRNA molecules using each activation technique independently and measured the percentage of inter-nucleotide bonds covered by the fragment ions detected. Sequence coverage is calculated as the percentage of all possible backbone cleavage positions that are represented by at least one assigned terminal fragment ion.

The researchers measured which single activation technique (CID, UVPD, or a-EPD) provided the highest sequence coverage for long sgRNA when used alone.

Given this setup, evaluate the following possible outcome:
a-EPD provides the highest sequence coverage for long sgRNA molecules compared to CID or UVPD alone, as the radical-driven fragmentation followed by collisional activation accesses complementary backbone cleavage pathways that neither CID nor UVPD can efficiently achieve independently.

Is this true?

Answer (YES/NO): NO